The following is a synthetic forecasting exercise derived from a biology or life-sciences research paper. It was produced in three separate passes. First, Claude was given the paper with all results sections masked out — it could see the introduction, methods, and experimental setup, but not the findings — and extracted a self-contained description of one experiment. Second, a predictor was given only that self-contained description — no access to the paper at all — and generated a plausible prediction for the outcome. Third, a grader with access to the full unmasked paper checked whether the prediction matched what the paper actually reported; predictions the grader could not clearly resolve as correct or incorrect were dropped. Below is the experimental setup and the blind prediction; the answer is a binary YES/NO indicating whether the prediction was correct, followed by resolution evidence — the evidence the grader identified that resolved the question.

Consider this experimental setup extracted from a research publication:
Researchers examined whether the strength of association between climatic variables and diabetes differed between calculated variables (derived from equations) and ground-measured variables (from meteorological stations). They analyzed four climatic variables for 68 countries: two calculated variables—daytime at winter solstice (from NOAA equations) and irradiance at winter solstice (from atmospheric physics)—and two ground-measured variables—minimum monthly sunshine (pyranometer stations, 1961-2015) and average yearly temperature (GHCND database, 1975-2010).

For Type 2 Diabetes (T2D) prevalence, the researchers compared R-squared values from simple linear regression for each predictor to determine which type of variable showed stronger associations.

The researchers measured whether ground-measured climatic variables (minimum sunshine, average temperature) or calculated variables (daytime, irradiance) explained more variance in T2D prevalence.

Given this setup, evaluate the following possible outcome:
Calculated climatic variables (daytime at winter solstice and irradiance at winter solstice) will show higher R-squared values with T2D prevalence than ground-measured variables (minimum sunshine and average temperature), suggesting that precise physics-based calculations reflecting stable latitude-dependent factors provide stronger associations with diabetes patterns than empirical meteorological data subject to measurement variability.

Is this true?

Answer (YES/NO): NO